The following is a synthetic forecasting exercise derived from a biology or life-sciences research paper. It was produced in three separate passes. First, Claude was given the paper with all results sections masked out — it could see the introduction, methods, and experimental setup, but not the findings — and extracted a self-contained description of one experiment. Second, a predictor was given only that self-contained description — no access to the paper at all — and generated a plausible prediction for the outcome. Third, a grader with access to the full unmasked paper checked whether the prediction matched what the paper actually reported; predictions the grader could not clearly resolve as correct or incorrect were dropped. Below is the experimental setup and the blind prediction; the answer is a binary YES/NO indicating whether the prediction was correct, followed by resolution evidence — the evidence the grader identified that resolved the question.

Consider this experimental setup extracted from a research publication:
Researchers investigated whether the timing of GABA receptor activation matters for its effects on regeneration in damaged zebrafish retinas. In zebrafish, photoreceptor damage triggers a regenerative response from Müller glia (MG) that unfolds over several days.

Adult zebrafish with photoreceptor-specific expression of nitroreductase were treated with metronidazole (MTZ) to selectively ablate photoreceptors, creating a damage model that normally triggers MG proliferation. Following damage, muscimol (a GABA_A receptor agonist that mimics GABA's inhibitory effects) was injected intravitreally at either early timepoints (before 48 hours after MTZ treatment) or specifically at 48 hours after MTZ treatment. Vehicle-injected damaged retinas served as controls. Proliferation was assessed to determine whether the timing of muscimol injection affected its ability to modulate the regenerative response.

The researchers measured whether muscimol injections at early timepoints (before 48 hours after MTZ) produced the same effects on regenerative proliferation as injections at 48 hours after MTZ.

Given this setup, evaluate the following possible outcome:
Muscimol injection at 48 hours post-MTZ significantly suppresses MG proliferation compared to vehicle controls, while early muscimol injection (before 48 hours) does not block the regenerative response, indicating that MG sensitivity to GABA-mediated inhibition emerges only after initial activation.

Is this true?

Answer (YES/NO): YES